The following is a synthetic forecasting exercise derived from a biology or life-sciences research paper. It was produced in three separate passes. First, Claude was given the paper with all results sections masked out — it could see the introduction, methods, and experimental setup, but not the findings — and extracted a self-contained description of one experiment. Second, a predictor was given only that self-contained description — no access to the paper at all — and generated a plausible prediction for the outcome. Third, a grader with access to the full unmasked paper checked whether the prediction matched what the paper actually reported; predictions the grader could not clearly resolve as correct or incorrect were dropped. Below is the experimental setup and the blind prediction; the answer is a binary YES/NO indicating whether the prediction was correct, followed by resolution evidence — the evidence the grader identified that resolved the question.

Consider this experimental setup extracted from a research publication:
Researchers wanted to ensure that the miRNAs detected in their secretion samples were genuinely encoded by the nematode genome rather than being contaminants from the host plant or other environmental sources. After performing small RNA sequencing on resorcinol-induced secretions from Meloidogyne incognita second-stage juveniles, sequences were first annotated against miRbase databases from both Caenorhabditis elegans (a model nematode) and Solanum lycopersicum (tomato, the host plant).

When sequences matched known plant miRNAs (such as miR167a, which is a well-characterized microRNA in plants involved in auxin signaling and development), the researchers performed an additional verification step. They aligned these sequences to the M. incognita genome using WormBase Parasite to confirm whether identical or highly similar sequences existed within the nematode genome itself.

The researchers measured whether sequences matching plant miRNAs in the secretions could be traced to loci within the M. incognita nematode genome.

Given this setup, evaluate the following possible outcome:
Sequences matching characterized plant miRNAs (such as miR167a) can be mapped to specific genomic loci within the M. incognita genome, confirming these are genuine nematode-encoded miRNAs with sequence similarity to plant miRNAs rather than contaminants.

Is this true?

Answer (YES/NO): YES